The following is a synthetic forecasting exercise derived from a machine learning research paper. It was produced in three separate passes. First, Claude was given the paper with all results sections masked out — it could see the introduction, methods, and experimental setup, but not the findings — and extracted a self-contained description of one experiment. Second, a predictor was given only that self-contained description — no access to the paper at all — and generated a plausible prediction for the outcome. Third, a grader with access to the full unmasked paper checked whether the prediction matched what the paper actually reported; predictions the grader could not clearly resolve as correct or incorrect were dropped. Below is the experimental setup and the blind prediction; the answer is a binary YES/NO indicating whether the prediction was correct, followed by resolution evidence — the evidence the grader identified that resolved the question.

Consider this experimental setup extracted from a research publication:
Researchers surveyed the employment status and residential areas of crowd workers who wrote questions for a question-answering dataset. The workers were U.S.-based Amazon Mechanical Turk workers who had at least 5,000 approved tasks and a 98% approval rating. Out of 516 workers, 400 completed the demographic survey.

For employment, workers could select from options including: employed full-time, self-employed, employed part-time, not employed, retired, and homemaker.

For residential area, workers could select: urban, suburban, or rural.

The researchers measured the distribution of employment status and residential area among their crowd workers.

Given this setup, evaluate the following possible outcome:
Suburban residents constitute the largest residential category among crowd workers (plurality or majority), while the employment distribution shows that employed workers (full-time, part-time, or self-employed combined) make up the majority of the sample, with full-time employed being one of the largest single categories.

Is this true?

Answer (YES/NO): YES